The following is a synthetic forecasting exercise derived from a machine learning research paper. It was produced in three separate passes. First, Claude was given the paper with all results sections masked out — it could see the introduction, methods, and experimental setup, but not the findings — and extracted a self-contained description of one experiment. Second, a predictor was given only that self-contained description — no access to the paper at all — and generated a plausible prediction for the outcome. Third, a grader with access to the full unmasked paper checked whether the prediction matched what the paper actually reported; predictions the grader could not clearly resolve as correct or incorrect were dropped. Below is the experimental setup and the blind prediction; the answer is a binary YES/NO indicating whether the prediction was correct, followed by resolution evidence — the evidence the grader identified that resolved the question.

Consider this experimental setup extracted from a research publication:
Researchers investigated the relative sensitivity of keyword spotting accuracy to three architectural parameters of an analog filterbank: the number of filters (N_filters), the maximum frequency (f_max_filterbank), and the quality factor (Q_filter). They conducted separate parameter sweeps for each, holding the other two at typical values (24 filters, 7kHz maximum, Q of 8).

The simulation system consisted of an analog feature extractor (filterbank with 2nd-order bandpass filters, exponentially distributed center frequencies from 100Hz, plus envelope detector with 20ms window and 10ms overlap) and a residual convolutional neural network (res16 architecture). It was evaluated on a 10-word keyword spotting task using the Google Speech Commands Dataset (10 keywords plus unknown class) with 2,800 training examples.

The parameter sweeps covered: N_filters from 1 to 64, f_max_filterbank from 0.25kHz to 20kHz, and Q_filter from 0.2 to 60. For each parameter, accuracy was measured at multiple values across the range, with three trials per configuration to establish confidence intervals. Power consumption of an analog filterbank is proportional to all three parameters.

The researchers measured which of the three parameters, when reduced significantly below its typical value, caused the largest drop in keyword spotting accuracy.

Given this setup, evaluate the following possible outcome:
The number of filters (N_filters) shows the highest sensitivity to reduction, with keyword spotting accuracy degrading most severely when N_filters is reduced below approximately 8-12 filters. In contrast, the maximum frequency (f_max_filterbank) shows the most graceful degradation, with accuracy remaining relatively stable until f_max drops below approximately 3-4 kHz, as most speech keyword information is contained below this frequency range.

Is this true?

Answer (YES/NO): NO